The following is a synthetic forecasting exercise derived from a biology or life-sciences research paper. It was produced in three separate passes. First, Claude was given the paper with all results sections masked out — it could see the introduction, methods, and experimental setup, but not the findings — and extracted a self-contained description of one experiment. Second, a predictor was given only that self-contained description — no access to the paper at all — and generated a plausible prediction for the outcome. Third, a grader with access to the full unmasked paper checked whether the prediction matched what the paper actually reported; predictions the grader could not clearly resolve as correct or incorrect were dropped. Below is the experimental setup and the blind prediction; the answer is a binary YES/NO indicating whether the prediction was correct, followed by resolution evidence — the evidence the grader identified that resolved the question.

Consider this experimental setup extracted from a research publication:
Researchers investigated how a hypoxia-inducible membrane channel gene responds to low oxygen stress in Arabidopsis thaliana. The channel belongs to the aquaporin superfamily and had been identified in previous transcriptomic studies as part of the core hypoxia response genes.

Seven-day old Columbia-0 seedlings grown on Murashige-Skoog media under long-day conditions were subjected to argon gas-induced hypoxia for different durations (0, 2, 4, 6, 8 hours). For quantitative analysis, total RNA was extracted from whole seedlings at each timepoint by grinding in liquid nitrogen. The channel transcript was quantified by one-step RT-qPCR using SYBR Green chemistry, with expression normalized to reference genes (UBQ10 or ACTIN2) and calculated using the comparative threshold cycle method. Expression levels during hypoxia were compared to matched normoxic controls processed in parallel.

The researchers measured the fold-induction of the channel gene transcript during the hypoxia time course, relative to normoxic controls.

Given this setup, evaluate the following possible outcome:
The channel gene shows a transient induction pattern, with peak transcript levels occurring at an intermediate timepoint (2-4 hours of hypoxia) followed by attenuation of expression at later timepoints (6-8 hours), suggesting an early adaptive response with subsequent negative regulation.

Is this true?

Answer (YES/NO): YES